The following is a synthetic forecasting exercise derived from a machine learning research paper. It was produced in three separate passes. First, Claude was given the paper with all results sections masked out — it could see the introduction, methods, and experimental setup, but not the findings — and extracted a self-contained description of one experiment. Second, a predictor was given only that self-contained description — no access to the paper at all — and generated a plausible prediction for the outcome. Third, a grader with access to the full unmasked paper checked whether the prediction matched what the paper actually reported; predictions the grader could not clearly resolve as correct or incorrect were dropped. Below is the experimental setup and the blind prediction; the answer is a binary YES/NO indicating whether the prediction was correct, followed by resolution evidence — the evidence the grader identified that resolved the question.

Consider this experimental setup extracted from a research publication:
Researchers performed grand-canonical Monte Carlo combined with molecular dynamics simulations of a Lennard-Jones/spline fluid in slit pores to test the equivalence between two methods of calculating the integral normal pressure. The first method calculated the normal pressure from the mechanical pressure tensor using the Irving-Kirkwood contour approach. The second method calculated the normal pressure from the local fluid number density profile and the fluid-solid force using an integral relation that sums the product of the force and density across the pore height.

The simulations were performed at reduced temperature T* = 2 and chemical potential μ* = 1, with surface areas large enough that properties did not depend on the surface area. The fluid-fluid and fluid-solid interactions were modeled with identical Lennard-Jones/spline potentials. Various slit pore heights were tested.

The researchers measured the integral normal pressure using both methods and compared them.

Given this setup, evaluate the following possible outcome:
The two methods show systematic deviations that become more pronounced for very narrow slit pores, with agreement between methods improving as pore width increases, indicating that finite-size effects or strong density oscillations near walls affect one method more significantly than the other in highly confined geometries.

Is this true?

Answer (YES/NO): NO